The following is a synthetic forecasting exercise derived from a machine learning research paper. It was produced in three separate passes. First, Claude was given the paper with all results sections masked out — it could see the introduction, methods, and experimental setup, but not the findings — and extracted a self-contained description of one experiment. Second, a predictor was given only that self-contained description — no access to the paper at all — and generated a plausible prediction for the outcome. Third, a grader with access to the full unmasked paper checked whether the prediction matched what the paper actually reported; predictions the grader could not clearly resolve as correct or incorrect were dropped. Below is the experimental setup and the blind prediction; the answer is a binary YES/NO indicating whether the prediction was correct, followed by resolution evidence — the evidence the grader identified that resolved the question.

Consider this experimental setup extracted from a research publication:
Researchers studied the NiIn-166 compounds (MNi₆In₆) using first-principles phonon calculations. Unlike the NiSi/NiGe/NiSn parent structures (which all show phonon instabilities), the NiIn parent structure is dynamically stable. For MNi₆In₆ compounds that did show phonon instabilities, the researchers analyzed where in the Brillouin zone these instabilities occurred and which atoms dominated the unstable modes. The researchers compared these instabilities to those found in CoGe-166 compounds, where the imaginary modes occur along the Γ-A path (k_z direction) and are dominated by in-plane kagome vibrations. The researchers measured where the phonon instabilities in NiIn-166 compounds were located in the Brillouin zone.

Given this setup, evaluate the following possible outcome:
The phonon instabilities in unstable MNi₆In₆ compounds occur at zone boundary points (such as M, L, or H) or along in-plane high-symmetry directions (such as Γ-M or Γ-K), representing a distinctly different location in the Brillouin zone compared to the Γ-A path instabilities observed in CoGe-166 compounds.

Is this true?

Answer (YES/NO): YES